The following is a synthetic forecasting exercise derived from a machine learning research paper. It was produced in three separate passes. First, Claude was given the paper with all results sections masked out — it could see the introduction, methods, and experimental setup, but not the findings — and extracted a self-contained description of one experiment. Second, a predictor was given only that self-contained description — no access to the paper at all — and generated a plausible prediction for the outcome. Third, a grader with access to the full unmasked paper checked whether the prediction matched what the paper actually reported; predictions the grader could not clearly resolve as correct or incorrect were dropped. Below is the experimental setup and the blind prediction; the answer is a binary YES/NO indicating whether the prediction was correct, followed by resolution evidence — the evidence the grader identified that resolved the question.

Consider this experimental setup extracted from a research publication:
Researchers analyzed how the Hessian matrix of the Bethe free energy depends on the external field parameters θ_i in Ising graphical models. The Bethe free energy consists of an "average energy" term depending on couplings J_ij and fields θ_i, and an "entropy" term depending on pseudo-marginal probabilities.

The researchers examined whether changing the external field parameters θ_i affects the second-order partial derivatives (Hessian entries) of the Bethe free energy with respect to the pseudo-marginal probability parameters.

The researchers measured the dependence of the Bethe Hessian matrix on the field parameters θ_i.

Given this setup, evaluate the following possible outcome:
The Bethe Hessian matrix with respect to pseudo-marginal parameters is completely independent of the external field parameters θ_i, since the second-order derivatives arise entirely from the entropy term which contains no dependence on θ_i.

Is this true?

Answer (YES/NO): YES